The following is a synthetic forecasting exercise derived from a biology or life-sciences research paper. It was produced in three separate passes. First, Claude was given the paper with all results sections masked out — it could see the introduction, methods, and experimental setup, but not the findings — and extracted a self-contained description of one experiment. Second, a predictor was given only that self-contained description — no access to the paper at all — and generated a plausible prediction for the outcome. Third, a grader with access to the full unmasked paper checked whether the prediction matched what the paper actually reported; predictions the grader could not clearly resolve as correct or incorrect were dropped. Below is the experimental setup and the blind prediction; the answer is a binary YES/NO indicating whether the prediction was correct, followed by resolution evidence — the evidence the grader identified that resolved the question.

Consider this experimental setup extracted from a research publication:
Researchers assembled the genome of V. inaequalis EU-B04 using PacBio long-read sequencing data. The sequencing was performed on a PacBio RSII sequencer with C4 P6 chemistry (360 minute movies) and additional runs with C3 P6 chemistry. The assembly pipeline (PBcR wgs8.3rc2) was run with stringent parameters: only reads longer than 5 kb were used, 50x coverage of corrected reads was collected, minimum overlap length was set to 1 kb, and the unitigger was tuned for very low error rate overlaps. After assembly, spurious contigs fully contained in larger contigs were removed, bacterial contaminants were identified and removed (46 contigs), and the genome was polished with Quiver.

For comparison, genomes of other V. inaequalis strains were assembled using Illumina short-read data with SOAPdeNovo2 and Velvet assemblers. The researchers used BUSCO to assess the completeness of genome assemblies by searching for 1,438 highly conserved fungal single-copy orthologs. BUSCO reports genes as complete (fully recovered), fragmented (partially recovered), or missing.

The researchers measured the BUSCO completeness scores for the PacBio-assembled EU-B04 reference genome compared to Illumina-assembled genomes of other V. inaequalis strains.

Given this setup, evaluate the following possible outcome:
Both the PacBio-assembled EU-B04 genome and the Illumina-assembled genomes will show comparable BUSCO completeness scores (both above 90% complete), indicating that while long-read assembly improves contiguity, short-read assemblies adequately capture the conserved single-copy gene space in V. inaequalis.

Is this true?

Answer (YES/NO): YES